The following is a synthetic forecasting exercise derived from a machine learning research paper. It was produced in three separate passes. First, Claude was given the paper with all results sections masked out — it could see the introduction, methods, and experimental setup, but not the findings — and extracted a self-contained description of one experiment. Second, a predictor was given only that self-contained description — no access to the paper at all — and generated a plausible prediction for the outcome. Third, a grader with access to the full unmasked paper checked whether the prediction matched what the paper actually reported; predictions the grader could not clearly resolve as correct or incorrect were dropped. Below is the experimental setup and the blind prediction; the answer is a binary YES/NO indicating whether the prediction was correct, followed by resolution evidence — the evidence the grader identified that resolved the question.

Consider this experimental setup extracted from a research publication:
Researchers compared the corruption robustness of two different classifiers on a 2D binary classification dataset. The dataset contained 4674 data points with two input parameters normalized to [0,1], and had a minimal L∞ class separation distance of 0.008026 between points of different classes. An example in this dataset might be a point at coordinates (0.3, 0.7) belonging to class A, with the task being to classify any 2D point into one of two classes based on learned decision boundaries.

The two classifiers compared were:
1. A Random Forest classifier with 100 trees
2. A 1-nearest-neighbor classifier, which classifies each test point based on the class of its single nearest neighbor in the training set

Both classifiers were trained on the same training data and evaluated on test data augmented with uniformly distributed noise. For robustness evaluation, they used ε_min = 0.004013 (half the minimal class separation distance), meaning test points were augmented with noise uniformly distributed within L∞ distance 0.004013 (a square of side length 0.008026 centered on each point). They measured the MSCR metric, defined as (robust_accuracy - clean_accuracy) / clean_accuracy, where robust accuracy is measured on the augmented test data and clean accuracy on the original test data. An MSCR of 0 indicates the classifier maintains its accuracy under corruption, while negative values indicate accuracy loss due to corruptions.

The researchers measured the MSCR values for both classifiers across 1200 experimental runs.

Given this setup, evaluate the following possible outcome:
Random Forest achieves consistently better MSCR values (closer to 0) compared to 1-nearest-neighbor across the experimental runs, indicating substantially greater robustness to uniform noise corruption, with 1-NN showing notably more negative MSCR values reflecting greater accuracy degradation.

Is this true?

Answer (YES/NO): NO